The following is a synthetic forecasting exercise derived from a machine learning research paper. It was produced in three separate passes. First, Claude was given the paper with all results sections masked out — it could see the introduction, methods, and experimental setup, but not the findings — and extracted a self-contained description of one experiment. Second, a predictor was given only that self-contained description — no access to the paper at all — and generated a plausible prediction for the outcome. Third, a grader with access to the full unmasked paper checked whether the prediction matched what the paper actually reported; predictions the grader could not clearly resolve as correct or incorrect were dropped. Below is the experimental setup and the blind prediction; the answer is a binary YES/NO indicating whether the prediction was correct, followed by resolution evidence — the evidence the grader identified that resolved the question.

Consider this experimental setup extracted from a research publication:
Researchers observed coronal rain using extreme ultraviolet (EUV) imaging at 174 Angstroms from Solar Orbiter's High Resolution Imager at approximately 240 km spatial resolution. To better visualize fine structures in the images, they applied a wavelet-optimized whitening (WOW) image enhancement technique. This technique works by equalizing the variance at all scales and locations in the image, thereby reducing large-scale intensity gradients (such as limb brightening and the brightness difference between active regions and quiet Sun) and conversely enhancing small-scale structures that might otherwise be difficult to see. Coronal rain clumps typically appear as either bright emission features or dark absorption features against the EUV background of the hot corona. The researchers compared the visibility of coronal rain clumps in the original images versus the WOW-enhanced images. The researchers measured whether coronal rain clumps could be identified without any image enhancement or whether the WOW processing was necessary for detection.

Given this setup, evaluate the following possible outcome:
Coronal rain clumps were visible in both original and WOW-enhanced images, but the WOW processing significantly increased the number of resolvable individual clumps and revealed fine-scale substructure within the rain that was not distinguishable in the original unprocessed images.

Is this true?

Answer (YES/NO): NO